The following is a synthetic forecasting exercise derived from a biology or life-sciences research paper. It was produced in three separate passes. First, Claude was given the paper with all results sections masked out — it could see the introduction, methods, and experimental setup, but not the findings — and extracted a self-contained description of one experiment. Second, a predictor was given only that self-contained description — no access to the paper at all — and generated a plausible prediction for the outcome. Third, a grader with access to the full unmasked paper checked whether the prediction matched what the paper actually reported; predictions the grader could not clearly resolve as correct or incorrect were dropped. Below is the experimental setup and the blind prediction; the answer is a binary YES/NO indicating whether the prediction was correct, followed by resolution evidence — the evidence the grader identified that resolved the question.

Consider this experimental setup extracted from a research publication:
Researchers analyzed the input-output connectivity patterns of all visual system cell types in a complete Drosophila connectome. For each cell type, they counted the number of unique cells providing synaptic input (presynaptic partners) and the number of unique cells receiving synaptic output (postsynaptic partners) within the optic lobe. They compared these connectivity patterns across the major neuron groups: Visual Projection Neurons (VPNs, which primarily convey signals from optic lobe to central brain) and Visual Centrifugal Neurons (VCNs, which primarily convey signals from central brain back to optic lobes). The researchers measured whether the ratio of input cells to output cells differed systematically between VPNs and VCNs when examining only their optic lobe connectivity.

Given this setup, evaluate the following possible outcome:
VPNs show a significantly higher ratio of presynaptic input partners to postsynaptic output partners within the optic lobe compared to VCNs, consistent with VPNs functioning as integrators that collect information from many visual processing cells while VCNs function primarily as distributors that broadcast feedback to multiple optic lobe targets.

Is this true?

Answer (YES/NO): YES